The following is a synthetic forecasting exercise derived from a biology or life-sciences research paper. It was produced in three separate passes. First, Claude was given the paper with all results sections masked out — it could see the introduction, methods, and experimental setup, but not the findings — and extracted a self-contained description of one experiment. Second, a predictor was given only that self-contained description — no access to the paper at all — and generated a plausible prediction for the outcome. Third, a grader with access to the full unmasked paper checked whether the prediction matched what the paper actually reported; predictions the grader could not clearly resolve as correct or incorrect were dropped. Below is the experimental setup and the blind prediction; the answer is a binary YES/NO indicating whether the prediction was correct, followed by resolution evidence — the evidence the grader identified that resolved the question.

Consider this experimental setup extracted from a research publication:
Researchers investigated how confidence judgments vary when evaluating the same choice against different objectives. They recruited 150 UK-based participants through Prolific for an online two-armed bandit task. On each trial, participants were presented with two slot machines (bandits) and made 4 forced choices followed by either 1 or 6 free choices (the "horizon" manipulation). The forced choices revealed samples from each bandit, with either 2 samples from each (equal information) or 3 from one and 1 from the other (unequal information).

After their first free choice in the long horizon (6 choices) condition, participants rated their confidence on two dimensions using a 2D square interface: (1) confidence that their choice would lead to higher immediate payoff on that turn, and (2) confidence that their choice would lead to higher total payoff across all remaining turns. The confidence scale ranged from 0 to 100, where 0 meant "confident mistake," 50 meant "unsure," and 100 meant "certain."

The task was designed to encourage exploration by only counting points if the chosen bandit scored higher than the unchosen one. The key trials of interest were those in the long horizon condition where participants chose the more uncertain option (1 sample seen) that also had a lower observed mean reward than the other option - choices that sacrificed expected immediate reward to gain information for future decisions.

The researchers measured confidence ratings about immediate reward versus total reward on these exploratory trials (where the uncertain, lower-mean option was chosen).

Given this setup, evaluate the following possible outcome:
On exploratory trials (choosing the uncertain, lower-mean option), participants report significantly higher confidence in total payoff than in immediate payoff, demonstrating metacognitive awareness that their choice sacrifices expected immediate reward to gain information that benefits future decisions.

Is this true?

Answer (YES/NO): NO